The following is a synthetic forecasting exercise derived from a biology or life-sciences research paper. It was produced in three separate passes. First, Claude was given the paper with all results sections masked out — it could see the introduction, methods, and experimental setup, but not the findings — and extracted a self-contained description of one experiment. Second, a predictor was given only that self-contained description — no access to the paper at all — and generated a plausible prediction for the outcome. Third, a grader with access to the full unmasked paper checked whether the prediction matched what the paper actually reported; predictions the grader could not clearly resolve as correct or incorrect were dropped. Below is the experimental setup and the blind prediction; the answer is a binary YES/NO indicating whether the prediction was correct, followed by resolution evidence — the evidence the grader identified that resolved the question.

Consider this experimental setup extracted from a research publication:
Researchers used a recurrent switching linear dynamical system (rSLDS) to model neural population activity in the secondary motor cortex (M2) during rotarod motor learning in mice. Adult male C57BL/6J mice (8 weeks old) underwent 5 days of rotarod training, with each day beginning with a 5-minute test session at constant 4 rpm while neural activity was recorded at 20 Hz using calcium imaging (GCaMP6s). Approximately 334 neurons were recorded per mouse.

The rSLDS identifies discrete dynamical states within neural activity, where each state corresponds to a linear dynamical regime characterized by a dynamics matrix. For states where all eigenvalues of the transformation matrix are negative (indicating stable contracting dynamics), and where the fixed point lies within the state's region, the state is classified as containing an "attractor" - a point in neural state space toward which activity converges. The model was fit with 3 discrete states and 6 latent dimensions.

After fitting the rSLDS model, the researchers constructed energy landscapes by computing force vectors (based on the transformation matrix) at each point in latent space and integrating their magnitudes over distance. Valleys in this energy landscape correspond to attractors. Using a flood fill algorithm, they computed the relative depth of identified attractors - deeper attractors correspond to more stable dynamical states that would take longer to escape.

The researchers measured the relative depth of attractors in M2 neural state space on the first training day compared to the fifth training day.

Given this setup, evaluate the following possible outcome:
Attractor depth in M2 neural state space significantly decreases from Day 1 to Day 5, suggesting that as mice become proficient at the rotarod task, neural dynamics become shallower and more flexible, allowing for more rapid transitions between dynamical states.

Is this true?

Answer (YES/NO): NO